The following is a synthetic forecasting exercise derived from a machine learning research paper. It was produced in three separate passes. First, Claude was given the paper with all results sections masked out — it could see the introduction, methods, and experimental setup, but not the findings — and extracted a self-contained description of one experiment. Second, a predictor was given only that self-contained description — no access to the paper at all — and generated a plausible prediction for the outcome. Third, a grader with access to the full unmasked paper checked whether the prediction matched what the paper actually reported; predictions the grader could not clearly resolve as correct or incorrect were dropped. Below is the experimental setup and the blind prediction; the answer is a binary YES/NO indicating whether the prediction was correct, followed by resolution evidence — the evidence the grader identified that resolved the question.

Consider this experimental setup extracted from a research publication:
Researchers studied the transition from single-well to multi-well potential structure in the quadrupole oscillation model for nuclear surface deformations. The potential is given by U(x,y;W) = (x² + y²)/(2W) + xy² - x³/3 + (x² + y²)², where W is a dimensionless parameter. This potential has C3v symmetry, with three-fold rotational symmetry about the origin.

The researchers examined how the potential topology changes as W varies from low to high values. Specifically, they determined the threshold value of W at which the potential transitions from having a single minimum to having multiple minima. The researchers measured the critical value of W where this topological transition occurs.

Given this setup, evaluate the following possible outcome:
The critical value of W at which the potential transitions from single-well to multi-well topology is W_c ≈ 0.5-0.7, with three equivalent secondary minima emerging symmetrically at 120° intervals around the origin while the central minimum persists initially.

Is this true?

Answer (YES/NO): NO